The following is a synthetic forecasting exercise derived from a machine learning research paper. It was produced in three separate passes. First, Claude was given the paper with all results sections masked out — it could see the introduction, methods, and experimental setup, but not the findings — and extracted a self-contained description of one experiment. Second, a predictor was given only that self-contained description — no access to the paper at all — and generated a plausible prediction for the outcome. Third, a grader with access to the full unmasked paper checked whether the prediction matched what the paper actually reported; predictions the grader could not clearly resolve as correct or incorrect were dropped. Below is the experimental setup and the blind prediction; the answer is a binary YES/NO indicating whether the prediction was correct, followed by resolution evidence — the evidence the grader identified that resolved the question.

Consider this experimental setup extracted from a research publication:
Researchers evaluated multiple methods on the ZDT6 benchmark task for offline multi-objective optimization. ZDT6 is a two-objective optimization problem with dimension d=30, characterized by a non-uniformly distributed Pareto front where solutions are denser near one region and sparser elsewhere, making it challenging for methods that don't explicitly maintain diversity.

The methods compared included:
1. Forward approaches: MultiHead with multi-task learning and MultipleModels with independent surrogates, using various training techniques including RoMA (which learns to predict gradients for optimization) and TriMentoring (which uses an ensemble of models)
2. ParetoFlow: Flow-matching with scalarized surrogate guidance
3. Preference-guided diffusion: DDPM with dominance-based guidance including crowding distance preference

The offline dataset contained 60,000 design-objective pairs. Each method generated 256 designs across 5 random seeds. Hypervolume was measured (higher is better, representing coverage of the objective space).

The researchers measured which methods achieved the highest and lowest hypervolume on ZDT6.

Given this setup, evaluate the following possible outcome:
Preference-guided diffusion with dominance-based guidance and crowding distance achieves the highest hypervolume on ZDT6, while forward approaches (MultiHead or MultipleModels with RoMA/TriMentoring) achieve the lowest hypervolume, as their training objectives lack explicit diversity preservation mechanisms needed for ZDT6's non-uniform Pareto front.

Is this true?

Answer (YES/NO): YES